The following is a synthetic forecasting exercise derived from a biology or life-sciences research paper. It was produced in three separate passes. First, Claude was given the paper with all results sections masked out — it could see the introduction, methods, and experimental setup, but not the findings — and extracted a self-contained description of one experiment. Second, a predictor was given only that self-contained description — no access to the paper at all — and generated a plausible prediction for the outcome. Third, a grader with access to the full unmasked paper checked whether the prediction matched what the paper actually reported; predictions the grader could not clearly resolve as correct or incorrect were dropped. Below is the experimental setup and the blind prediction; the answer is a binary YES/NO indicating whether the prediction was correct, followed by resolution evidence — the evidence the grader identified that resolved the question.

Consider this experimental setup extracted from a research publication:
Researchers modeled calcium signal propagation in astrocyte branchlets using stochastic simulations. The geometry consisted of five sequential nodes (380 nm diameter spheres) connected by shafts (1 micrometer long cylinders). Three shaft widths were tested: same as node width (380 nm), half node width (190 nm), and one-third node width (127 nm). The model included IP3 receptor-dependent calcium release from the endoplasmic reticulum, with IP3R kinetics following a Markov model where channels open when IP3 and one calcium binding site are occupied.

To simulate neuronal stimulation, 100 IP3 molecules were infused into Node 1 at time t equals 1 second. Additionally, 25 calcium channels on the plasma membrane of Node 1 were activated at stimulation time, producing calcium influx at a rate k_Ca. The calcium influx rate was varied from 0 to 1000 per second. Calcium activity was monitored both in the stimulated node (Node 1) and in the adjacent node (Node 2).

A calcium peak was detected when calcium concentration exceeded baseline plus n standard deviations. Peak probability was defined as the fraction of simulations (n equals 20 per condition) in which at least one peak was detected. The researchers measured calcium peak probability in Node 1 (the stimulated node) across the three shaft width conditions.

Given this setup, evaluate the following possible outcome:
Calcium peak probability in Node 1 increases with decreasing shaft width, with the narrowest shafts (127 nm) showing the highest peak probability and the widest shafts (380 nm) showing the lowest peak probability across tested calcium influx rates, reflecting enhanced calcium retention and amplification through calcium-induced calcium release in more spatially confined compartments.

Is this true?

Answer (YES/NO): YES